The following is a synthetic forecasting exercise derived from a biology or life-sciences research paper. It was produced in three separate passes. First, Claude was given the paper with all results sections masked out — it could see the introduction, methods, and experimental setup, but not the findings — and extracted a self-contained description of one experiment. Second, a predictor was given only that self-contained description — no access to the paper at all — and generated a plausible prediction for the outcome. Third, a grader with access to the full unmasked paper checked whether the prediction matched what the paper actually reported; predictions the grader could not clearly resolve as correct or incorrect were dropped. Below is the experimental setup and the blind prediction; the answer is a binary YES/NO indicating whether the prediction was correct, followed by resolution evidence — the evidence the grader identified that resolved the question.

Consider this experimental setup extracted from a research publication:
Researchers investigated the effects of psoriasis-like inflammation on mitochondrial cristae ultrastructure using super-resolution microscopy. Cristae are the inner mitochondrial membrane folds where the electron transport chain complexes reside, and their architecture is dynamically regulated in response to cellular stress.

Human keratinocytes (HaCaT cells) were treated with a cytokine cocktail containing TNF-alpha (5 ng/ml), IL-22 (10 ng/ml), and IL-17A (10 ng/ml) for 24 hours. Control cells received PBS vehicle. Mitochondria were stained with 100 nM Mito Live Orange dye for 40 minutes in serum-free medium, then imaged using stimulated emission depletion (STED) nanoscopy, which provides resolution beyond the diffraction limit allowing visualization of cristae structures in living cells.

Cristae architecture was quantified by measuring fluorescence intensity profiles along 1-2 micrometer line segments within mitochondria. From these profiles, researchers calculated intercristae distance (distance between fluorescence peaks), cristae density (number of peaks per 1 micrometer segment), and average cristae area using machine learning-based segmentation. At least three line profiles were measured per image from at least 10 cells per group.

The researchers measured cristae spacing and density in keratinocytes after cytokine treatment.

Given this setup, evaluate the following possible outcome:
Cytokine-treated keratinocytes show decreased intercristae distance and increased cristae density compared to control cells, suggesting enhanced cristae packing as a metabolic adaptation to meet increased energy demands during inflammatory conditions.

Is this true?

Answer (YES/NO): NO